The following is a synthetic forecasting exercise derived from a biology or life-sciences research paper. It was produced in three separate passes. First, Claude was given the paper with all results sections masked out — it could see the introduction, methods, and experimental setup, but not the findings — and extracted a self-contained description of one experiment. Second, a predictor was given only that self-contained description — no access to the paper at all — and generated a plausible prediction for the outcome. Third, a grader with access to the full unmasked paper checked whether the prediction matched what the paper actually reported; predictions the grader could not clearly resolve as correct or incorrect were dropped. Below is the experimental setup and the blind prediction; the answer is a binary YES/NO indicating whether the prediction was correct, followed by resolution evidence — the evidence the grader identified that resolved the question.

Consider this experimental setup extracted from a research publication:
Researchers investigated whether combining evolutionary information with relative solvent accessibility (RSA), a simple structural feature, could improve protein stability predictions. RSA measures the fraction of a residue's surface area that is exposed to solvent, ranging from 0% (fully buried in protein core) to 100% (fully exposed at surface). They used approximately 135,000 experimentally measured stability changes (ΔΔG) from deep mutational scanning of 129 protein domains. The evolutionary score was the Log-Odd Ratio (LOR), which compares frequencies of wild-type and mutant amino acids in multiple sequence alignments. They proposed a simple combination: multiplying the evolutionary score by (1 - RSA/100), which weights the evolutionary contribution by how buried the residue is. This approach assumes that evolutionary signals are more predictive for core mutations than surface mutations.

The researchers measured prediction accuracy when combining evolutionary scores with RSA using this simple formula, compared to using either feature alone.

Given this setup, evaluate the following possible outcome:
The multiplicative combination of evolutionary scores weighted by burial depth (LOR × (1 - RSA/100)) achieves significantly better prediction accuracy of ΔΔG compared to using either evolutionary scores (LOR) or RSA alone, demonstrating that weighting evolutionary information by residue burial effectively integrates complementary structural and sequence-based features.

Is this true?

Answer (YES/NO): YES